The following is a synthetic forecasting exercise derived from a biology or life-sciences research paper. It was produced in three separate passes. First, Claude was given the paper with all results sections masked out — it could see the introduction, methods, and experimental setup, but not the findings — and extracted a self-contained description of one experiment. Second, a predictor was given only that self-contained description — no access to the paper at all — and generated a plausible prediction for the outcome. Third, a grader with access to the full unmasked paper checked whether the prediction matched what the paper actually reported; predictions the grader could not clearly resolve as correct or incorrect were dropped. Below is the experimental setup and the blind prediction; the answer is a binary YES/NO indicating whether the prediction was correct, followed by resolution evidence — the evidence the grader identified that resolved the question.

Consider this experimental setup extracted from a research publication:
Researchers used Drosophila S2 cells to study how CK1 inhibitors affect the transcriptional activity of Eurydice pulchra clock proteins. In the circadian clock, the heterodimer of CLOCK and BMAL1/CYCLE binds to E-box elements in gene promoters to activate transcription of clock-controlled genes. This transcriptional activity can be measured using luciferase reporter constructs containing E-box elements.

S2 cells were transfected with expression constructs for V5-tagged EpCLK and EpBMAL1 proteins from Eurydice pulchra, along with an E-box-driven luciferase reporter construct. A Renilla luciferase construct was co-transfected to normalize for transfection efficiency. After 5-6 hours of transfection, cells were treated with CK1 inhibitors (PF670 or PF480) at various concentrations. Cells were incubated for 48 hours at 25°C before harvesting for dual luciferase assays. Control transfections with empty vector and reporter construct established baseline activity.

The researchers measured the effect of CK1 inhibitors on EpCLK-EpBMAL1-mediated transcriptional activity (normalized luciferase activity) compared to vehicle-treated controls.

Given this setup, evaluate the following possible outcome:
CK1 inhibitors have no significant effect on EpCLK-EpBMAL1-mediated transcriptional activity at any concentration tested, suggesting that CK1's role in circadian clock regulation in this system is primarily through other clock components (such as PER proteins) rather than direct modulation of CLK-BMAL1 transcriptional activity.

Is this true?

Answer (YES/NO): NO